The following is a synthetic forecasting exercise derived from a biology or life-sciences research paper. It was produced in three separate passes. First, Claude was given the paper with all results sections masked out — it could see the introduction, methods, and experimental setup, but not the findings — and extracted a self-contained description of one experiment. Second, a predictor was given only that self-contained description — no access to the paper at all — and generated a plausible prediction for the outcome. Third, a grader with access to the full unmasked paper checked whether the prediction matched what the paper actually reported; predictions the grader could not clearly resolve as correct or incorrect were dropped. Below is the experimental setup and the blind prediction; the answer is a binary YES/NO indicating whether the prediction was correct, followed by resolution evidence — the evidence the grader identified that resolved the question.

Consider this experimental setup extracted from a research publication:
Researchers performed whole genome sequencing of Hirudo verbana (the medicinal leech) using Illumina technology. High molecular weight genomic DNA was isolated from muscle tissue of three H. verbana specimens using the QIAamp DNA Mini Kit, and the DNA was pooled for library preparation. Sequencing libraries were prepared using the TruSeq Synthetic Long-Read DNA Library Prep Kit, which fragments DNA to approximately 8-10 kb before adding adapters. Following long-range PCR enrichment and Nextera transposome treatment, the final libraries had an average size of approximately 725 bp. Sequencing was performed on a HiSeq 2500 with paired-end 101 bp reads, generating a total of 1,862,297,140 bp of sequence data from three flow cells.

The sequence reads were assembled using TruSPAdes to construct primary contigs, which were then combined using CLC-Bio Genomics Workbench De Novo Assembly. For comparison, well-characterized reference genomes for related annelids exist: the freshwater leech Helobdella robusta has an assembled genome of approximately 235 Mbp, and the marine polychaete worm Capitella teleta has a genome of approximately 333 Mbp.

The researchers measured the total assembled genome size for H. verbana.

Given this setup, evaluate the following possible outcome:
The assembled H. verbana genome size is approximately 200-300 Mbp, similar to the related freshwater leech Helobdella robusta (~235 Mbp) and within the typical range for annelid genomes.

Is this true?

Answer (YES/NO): YES